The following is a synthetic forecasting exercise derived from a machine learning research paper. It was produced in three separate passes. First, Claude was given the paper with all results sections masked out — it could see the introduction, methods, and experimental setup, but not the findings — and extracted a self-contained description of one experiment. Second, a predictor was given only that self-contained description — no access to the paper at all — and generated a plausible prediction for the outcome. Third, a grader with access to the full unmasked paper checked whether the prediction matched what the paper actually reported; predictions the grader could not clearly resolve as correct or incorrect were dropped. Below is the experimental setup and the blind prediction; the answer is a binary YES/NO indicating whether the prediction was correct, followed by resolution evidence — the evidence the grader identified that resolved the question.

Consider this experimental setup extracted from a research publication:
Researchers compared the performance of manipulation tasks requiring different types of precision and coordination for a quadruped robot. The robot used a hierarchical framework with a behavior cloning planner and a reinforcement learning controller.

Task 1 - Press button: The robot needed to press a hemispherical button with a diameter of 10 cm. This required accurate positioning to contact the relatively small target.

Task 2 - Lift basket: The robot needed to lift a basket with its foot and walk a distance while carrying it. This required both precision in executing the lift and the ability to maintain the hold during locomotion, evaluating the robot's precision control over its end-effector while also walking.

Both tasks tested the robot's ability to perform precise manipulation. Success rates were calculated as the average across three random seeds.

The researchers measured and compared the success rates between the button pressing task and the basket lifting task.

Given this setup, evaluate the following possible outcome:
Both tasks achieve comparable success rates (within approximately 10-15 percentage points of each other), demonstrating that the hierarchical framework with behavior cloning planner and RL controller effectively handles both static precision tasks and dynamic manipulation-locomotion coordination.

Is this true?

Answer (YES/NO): NO